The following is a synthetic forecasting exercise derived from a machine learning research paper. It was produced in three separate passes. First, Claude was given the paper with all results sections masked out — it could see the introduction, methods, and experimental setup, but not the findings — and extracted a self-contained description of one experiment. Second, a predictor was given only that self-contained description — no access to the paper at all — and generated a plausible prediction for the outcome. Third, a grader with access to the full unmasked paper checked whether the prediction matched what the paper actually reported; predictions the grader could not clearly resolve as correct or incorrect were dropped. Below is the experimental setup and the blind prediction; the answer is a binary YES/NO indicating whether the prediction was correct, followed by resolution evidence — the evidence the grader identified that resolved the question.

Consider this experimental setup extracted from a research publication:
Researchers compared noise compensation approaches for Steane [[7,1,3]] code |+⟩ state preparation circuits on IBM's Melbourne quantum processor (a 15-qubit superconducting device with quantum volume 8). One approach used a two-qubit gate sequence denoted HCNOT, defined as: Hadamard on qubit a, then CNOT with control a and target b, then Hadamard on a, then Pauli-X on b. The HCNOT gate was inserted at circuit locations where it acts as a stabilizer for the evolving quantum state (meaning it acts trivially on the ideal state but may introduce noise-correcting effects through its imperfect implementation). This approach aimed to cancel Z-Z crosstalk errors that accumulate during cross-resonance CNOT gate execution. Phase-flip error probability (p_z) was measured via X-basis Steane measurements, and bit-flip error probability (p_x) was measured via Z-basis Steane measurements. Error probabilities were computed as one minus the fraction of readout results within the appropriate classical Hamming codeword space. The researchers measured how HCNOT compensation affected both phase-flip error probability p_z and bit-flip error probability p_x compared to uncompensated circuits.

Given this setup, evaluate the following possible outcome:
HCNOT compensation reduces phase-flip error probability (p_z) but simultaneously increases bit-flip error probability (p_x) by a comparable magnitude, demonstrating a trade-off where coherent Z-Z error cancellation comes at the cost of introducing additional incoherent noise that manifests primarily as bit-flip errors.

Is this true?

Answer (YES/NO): NO